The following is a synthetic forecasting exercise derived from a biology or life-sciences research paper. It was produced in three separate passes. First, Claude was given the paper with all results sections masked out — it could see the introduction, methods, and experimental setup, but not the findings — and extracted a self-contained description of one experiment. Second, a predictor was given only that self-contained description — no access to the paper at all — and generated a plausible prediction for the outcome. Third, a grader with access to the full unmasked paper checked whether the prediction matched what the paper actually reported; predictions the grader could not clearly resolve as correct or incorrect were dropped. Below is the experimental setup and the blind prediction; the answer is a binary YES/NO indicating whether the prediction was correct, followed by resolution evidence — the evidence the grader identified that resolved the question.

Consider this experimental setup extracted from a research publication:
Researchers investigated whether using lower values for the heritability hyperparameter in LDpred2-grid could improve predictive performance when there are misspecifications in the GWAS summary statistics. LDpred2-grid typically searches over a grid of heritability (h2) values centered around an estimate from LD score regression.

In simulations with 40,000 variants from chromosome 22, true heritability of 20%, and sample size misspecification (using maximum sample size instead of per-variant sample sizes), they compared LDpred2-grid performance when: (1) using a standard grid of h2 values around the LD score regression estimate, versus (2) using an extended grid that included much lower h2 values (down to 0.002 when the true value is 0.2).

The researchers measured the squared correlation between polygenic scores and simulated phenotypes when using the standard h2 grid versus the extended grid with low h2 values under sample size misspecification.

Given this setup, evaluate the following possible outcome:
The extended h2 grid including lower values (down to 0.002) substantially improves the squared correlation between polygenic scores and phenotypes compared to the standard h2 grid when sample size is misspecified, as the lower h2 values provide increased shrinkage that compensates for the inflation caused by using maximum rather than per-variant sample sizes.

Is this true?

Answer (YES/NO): YES